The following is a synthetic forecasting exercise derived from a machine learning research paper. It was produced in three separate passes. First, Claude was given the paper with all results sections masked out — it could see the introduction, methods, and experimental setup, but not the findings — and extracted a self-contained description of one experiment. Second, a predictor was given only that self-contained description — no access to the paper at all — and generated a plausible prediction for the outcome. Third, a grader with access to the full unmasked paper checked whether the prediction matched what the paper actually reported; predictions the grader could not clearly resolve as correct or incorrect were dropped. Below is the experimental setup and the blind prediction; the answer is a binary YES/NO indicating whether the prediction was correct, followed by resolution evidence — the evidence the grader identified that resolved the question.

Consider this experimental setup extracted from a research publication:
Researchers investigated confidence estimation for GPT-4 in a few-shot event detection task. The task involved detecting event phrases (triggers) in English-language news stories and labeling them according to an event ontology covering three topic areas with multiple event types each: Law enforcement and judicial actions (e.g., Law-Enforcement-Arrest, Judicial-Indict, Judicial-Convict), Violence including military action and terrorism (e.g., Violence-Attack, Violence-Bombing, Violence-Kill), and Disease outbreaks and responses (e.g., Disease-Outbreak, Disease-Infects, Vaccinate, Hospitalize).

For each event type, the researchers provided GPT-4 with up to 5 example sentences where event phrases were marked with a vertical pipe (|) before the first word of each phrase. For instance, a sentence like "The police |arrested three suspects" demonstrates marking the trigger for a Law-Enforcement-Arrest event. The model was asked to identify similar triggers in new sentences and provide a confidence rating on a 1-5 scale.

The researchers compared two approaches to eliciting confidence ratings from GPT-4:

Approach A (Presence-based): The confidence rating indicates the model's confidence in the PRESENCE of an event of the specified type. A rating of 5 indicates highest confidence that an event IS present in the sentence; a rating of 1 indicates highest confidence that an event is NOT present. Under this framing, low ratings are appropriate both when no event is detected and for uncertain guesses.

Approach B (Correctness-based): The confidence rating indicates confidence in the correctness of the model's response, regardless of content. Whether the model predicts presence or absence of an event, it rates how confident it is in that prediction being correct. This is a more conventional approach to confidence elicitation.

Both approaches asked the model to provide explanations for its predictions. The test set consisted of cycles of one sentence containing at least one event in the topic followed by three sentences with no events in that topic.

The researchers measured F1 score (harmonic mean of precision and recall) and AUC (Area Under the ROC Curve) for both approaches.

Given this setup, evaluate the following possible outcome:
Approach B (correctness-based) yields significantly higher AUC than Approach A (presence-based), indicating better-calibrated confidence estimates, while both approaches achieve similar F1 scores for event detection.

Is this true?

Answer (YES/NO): NO